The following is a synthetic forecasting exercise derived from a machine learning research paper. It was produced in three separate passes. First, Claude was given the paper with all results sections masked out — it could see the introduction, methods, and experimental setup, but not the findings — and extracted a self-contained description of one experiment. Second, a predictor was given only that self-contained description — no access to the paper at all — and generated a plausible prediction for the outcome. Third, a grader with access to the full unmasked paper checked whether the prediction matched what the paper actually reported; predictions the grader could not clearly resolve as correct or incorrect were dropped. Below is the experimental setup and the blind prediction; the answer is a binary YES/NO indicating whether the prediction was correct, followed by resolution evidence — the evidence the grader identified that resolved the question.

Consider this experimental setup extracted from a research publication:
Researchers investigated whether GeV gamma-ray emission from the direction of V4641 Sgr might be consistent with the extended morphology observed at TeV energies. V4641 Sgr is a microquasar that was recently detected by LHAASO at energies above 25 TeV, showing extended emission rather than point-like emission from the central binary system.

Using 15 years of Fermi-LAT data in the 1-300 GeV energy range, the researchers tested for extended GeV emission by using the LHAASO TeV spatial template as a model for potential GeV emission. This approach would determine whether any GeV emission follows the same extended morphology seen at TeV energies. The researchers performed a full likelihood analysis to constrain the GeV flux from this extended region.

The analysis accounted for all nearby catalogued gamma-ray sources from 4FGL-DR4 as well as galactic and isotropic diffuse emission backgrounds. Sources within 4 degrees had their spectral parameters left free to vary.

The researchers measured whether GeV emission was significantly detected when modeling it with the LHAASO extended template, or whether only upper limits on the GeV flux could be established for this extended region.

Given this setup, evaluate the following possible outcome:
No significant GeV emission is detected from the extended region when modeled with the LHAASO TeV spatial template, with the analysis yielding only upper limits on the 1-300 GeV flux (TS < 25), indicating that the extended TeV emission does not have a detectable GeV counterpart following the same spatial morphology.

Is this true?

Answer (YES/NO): YES